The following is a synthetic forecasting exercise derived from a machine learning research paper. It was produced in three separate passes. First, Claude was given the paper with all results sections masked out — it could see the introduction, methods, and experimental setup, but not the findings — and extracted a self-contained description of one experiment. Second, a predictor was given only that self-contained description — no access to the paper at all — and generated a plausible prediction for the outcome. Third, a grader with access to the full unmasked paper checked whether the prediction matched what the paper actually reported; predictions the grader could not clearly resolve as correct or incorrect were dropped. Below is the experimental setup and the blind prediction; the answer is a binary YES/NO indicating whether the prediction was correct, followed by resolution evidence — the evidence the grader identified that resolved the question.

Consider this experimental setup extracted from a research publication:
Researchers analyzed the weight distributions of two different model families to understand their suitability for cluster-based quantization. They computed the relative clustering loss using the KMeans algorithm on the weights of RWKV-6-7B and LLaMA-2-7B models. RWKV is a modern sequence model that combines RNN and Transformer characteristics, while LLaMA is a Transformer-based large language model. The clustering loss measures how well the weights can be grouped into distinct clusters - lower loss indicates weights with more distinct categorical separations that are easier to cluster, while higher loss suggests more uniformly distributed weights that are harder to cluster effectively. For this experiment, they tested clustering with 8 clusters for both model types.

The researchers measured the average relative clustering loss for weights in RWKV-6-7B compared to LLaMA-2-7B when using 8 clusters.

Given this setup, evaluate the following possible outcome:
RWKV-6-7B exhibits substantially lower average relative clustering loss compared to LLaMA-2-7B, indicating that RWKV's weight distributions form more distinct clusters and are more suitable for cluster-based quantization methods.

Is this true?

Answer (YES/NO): NO